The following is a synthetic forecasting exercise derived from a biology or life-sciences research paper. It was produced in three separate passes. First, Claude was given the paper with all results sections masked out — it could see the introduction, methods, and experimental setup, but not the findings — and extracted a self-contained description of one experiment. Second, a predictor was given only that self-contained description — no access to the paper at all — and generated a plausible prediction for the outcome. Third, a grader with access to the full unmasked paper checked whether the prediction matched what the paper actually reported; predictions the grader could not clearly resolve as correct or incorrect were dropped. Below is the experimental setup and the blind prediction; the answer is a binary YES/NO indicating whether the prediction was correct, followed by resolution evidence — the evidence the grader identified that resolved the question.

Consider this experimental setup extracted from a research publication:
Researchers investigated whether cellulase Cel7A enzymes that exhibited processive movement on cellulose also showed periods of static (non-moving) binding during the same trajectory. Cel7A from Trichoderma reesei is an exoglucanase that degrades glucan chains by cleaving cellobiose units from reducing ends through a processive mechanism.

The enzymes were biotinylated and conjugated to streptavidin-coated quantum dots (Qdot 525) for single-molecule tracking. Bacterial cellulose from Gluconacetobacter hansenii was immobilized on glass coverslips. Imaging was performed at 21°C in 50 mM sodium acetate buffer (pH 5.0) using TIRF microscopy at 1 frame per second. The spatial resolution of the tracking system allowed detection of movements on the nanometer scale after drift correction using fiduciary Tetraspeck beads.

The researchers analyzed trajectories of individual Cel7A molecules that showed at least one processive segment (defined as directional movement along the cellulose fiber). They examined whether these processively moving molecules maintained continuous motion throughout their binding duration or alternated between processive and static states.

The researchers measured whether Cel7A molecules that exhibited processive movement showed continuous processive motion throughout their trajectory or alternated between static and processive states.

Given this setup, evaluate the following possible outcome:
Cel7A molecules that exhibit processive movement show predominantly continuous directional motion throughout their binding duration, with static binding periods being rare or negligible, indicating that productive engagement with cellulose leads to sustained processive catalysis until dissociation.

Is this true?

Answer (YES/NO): NO